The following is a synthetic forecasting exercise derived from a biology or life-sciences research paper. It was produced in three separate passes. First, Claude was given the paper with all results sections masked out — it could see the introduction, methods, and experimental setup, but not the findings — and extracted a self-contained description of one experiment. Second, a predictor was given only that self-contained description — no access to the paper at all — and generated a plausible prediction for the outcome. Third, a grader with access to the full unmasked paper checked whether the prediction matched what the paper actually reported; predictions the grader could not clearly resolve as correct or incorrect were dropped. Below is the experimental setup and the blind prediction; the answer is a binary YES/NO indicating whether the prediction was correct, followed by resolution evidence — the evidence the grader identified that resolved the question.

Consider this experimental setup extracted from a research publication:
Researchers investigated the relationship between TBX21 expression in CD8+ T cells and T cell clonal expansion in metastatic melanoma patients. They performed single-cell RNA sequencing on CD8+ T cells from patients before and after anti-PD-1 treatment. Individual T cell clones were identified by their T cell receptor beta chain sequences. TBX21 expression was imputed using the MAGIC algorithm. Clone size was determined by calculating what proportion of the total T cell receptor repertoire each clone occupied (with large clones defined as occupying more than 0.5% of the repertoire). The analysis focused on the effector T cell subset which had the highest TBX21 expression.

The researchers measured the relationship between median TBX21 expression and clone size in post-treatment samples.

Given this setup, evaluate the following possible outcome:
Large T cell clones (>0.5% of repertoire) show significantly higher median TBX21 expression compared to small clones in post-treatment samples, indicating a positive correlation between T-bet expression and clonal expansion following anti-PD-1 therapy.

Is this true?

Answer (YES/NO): YES